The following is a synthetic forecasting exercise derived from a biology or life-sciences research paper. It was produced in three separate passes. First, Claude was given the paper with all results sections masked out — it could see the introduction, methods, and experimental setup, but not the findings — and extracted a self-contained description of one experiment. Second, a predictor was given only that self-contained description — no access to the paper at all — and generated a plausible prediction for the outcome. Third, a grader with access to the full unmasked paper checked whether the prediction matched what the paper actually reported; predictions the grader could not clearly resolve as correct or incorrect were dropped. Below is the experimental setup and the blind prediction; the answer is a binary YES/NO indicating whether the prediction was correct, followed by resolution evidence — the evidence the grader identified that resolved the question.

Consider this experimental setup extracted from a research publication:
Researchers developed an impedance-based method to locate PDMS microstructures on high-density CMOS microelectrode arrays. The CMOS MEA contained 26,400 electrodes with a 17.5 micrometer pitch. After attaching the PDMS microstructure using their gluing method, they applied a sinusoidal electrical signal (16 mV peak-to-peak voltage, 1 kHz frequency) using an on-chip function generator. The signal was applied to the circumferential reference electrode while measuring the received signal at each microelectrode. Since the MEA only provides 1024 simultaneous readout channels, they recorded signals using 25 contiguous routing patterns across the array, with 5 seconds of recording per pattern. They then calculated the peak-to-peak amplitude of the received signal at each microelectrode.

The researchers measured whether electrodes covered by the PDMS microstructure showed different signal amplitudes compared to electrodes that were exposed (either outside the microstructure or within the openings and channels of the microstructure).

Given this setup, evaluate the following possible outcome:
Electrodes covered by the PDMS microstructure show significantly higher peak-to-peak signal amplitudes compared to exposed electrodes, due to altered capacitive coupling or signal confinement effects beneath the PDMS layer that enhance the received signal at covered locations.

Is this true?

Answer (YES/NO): NO